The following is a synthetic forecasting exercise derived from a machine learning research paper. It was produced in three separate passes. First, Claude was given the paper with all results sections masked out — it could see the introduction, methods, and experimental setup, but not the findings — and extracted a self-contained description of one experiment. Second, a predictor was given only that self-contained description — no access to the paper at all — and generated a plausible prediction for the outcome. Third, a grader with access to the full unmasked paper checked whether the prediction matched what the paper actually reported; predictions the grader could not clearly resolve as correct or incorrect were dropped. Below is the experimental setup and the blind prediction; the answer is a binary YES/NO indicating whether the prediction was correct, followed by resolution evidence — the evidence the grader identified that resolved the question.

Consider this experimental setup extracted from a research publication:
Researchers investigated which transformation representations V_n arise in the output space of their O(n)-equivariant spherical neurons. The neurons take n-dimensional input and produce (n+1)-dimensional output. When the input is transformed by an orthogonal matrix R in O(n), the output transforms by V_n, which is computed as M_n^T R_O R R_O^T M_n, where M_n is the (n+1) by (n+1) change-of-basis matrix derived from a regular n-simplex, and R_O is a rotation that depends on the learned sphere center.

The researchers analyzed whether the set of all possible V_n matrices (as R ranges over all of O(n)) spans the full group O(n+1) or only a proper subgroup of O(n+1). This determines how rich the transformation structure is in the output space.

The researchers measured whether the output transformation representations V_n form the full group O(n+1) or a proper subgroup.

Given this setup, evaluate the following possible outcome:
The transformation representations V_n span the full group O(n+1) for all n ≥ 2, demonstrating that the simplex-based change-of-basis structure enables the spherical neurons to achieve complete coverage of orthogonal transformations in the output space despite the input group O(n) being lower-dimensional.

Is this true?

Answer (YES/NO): NO